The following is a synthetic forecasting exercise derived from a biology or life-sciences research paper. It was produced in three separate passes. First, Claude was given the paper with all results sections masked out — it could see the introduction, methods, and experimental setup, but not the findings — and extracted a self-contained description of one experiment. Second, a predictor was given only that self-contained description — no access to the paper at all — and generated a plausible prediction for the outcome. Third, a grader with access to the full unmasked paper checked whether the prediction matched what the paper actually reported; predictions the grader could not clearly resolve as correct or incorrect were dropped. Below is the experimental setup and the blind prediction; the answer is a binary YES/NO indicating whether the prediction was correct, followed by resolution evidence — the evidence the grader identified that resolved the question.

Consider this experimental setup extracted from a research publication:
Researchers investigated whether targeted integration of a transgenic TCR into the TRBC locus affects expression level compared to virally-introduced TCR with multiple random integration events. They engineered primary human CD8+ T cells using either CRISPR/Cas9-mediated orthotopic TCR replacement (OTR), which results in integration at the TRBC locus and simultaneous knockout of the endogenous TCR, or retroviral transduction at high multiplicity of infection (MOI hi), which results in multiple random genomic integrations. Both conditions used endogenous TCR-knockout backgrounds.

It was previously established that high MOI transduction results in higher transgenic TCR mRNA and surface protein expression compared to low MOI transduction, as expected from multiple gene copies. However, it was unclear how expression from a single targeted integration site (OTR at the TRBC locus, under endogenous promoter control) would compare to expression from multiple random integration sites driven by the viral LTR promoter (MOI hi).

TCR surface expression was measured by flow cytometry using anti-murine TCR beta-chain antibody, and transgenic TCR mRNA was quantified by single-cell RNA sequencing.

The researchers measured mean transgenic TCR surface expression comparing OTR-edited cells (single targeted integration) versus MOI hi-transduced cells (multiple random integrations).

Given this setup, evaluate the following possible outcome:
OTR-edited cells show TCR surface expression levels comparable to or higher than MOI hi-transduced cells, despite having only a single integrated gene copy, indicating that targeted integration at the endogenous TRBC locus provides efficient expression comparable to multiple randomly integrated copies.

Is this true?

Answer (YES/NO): NO